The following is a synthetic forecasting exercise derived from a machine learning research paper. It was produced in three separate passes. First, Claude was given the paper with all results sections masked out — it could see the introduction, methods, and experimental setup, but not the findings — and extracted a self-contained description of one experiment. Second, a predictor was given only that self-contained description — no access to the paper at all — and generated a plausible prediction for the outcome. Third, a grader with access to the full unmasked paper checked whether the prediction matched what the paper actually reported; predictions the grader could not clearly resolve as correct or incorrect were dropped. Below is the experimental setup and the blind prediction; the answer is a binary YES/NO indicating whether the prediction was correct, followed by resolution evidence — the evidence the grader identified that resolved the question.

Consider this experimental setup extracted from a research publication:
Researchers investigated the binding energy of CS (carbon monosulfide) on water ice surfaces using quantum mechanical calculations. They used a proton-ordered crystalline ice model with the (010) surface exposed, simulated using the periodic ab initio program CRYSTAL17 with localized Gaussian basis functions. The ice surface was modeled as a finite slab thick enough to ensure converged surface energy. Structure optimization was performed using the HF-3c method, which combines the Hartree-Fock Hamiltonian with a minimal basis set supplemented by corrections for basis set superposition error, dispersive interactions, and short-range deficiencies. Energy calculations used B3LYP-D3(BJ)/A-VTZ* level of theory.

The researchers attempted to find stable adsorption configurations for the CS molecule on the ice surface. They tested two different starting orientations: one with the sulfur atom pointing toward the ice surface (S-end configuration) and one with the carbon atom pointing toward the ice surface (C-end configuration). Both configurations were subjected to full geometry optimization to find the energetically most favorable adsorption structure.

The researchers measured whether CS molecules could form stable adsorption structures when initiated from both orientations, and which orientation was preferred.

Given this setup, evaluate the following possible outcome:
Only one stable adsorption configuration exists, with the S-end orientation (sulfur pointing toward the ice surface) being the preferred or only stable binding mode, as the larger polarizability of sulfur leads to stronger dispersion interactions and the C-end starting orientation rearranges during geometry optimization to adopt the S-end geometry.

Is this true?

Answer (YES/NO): NO